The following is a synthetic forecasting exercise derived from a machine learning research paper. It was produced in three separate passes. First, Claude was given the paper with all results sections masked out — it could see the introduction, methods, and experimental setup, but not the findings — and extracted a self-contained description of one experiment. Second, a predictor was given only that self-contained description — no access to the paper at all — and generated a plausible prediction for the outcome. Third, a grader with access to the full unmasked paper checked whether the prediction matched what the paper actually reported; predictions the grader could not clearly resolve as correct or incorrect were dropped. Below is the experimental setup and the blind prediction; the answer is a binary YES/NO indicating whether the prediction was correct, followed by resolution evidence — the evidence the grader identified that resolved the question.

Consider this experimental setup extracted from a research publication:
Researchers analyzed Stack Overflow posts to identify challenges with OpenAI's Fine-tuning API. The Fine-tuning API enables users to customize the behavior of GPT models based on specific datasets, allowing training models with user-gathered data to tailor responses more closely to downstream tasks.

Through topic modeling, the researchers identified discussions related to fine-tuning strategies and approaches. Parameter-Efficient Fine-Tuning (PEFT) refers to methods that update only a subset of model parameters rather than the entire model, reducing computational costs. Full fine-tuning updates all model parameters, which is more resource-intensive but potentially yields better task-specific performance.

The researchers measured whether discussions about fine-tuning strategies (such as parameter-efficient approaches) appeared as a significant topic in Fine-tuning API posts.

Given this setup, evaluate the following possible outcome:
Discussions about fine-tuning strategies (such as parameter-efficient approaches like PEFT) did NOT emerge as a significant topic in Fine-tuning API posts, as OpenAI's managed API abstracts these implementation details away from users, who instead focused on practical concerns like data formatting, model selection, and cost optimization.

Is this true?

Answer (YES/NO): NO